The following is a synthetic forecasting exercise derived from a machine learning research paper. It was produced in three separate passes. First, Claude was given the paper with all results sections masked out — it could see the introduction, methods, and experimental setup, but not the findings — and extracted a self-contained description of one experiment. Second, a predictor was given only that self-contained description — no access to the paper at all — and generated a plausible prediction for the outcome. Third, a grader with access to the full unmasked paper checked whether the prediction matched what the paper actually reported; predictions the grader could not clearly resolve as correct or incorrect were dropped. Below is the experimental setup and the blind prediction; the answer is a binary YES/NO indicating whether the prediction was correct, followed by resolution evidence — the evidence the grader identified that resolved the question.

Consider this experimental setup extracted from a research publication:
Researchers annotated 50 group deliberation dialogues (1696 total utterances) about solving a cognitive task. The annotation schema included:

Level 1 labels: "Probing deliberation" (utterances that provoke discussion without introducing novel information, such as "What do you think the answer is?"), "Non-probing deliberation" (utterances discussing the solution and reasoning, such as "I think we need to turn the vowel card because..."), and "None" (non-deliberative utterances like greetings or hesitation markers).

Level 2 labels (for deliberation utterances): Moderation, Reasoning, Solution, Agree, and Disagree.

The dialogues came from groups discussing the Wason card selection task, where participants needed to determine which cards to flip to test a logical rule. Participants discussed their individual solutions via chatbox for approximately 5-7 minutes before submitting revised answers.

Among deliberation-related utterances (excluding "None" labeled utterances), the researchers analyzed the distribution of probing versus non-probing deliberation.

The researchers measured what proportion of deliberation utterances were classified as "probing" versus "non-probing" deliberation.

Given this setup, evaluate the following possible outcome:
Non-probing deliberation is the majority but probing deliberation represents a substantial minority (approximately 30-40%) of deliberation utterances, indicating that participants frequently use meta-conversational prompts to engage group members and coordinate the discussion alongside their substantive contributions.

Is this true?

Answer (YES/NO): NO